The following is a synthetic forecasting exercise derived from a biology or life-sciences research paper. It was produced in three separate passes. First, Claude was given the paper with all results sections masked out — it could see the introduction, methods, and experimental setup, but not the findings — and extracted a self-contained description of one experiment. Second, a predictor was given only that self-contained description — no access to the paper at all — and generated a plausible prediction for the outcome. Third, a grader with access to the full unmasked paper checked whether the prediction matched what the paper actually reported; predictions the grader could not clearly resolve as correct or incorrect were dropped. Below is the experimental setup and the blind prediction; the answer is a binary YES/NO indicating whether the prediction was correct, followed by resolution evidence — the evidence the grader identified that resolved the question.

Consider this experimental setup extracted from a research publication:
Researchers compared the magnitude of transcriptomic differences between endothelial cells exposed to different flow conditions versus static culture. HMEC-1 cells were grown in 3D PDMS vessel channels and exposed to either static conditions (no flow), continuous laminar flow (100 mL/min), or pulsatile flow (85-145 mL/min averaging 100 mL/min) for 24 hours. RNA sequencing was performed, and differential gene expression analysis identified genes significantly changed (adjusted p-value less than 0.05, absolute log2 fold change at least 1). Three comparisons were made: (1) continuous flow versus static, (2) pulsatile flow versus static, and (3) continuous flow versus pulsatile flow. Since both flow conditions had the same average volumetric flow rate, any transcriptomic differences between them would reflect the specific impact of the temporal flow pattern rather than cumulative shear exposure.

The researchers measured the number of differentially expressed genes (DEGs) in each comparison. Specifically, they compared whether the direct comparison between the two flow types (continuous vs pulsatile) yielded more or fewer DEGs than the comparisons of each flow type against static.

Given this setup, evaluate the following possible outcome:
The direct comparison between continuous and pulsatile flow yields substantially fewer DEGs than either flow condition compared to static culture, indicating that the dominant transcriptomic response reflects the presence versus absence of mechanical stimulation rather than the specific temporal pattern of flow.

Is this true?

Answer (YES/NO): YES